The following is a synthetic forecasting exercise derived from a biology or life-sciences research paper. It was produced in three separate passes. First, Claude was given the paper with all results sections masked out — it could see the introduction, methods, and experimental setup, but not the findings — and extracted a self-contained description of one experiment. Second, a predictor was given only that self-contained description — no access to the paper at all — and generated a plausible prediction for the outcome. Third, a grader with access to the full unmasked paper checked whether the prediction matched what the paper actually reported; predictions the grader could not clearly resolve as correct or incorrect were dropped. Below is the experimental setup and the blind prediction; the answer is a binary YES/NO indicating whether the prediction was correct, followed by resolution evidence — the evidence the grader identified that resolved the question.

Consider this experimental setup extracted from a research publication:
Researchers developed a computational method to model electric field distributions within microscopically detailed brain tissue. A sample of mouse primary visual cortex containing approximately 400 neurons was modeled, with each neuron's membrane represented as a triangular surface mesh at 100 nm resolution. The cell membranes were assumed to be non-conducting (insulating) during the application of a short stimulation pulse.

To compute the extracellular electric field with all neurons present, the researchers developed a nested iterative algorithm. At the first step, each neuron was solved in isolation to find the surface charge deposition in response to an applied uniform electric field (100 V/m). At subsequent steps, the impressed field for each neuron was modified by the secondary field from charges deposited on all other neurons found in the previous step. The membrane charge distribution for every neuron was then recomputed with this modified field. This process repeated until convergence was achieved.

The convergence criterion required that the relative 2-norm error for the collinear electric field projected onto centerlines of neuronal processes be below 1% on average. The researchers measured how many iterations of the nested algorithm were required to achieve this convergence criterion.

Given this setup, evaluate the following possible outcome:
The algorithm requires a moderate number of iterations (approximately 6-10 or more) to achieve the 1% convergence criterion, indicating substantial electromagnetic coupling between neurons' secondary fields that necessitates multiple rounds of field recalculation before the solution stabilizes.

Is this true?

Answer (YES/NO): YES